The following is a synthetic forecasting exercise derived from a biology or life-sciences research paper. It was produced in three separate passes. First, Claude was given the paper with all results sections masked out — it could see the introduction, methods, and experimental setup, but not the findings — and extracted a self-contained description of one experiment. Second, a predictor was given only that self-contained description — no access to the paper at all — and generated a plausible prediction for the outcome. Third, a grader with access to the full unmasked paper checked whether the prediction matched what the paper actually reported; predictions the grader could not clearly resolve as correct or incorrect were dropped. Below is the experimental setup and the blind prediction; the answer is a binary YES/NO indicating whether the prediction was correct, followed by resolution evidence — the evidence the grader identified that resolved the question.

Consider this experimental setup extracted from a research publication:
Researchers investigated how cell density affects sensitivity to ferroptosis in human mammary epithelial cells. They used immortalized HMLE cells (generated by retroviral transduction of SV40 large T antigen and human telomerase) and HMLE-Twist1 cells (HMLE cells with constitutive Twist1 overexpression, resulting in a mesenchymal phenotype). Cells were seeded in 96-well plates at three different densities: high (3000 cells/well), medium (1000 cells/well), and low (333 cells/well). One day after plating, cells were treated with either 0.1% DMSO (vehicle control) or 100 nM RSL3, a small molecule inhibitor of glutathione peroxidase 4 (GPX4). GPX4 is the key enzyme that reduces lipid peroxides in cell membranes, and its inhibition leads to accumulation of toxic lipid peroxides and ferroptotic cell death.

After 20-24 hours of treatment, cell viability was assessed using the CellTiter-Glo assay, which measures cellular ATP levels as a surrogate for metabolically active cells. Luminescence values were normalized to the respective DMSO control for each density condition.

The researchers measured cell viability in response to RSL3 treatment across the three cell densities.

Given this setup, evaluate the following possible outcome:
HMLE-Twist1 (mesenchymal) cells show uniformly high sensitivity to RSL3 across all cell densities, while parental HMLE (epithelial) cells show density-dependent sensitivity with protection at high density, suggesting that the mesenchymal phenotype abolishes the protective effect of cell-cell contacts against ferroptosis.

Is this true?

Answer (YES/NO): NO